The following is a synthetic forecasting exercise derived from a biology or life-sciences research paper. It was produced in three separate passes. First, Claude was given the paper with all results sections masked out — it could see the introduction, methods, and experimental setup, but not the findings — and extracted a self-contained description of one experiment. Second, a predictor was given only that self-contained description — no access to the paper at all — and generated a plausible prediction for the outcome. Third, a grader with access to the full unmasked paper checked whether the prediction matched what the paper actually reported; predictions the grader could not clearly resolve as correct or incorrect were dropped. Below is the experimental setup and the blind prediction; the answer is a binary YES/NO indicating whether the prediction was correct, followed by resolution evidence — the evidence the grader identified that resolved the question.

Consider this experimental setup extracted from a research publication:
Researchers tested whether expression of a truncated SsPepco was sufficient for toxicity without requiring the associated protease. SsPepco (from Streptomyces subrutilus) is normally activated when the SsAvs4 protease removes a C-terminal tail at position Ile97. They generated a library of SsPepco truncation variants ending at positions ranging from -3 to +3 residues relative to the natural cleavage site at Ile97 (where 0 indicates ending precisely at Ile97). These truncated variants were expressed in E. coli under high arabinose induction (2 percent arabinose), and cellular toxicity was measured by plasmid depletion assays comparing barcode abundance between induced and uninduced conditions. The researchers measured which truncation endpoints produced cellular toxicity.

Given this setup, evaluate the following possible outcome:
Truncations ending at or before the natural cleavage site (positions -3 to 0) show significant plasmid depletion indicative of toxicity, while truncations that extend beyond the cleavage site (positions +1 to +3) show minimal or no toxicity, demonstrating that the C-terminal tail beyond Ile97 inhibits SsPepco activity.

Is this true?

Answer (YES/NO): NO